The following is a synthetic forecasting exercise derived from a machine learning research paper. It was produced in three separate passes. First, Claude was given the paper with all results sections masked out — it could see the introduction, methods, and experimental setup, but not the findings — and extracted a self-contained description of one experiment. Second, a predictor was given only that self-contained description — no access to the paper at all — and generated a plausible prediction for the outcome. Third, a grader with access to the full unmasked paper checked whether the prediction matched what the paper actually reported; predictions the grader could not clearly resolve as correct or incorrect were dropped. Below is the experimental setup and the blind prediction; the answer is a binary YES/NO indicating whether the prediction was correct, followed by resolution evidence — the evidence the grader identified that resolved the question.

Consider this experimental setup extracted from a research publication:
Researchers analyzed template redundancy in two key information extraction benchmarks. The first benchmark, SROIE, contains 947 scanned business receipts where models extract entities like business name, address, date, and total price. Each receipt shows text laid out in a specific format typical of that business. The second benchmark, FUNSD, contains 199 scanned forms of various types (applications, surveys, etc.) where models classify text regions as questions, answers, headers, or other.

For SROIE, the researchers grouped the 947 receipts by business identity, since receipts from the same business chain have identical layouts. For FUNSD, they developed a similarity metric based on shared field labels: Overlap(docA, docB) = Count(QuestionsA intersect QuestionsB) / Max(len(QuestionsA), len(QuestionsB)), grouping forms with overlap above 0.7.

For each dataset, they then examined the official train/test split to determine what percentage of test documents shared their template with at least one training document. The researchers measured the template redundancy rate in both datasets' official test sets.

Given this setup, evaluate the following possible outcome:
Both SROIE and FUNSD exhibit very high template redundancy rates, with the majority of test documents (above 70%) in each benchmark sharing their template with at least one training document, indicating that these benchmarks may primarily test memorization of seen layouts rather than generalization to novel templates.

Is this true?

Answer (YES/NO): NO